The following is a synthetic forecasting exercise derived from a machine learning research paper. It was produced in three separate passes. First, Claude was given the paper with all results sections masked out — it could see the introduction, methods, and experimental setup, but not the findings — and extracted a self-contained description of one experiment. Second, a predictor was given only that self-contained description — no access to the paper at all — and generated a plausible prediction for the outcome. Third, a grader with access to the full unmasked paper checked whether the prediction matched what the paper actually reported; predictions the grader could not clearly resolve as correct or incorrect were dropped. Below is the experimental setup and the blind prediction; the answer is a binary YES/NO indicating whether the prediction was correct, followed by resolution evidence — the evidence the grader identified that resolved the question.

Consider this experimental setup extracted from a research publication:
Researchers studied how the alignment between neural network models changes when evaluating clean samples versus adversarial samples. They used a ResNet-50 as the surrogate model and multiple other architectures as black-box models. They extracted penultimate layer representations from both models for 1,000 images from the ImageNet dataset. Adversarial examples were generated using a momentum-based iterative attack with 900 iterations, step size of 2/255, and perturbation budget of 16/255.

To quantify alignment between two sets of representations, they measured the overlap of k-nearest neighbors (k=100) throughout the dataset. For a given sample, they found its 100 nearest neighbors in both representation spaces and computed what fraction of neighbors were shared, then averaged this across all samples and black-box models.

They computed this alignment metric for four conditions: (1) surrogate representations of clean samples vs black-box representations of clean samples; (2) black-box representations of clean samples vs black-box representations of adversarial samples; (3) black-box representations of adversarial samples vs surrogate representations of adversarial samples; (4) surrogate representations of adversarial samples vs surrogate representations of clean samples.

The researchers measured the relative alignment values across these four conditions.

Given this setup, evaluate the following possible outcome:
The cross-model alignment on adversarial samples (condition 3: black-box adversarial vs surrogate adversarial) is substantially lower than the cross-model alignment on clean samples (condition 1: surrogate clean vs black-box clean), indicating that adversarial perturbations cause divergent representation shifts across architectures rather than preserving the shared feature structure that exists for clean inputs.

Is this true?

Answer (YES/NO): YES